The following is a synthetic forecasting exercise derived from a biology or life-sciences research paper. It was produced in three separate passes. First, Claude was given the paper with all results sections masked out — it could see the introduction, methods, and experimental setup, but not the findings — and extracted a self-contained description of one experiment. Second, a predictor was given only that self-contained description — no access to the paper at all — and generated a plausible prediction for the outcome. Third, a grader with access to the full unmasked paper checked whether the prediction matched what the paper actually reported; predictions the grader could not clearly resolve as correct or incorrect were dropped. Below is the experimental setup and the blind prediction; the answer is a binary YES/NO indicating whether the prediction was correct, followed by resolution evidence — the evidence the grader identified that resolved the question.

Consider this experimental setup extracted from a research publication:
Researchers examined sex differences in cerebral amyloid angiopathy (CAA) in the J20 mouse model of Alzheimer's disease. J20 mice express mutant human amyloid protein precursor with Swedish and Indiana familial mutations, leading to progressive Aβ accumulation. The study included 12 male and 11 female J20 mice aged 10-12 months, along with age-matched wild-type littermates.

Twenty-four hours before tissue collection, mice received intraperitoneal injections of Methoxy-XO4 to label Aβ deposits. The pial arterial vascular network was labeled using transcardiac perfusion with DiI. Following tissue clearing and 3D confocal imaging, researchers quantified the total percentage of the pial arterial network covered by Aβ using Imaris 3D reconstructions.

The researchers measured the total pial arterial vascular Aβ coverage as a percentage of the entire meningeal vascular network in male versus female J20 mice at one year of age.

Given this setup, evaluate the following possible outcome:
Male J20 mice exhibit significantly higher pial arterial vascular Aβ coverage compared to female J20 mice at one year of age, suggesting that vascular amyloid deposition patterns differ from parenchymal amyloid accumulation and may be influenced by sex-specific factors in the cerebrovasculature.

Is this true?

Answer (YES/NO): YES